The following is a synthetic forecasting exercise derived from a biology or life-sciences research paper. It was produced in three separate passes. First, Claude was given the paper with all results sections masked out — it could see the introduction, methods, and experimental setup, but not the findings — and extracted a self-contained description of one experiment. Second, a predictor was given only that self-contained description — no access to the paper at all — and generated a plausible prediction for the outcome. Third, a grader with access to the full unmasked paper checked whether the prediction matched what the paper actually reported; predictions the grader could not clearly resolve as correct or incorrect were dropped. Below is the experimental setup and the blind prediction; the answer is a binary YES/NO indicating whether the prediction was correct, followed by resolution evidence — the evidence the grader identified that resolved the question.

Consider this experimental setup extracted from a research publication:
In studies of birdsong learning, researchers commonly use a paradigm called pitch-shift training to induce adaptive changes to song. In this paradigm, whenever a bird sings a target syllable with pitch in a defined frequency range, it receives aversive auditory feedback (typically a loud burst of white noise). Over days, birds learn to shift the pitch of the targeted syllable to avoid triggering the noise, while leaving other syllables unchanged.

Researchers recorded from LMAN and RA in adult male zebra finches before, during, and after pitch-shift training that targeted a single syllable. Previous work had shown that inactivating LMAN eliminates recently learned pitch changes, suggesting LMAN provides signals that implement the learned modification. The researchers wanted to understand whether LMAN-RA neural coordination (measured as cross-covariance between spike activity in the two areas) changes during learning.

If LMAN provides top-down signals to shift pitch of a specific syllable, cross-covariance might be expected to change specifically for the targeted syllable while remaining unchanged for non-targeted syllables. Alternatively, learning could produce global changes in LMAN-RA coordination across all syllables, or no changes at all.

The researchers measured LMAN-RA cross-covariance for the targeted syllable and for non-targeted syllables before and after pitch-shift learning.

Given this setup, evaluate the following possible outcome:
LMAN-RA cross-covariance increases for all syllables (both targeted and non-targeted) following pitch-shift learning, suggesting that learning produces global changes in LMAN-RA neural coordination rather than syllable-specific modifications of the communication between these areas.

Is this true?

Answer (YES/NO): NO